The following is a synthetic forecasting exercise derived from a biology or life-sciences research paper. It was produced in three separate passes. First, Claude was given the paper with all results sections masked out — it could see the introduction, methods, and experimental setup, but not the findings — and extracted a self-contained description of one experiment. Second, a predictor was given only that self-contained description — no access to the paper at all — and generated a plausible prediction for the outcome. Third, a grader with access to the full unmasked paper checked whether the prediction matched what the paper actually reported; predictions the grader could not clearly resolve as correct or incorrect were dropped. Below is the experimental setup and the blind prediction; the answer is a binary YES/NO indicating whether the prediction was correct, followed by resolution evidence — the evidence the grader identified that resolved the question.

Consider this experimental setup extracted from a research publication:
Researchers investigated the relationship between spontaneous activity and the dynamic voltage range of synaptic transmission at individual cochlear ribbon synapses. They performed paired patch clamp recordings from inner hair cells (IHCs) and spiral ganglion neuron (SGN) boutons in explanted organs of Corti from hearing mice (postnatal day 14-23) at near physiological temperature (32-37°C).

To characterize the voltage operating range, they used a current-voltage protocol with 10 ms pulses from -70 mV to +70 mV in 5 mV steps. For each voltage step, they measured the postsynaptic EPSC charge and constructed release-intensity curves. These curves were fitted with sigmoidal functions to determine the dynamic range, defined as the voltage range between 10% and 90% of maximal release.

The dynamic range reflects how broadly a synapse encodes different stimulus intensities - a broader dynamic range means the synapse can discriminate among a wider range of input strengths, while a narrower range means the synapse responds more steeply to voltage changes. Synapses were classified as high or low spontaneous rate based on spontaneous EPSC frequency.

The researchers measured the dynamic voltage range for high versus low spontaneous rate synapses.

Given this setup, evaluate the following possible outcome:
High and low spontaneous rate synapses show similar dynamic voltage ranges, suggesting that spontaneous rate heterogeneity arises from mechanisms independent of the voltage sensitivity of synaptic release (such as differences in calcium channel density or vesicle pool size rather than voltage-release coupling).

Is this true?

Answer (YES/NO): NO